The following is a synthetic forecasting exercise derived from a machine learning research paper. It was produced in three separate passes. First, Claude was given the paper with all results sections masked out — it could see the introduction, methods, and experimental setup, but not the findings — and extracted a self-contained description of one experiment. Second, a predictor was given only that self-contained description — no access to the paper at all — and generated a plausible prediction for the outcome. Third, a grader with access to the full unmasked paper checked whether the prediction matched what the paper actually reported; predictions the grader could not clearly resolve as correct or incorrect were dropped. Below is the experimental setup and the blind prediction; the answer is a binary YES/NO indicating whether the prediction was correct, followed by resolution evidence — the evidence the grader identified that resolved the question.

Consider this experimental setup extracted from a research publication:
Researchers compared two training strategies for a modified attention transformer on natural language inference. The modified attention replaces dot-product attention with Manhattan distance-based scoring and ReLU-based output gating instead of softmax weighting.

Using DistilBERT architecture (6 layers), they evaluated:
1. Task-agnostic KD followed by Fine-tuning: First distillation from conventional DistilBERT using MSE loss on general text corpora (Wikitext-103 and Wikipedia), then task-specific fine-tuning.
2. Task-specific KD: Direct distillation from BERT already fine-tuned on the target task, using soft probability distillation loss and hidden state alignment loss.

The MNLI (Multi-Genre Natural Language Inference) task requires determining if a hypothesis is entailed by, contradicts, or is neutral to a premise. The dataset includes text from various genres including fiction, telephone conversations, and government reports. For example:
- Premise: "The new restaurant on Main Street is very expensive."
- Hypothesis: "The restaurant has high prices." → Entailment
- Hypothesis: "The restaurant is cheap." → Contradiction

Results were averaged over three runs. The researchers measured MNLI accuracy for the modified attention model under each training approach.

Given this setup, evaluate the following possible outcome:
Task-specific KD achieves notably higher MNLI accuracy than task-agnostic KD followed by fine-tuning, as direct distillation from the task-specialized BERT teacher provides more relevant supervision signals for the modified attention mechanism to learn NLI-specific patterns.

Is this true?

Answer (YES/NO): NO